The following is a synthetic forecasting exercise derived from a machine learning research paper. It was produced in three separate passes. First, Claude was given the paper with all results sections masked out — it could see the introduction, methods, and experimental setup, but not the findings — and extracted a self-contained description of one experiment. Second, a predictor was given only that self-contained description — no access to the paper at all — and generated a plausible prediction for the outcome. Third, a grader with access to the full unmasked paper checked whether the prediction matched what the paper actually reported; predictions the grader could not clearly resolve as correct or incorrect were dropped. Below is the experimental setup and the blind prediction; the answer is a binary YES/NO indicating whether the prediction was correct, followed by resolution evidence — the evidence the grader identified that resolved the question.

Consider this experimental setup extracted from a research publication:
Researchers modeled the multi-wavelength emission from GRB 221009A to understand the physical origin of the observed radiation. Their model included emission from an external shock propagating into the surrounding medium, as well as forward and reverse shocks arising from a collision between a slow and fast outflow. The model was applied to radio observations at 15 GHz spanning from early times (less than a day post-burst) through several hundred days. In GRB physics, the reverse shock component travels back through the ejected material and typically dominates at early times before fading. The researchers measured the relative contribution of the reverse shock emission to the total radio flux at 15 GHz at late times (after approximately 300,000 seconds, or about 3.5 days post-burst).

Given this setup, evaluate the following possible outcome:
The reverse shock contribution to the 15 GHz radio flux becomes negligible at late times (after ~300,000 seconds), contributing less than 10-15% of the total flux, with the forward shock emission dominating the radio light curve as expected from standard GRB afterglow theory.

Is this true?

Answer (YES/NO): YES